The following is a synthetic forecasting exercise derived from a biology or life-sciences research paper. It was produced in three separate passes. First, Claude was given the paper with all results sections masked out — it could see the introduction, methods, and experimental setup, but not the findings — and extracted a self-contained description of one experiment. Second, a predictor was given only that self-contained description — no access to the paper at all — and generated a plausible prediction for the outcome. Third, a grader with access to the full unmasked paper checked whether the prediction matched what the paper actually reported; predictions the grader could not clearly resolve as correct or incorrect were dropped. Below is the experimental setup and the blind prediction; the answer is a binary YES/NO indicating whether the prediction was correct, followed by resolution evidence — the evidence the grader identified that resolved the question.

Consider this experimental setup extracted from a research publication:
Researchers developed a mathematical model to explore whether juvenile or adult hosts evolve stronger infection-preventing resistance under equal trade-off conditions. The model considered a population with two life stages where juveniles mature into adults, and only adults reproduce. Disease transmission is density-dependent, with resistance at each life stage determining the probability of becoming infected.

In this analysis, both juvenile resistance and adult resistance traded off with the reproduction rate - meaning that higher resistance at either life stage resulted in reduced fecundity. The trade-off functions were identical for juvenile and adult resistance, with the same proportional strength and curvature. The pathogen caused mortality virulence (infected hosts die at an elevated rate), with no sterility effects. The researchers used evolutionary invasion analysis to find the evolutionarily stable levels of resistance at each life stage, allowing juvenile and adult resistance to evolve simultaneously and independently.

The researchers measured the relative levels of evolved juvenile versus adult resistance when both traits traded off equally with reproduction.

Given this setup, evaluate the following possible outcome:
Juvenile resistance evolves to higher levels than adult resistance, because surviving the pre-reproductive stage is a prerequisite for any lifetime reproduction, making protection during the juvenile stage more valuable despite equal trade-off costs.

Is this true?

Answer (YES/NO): NO